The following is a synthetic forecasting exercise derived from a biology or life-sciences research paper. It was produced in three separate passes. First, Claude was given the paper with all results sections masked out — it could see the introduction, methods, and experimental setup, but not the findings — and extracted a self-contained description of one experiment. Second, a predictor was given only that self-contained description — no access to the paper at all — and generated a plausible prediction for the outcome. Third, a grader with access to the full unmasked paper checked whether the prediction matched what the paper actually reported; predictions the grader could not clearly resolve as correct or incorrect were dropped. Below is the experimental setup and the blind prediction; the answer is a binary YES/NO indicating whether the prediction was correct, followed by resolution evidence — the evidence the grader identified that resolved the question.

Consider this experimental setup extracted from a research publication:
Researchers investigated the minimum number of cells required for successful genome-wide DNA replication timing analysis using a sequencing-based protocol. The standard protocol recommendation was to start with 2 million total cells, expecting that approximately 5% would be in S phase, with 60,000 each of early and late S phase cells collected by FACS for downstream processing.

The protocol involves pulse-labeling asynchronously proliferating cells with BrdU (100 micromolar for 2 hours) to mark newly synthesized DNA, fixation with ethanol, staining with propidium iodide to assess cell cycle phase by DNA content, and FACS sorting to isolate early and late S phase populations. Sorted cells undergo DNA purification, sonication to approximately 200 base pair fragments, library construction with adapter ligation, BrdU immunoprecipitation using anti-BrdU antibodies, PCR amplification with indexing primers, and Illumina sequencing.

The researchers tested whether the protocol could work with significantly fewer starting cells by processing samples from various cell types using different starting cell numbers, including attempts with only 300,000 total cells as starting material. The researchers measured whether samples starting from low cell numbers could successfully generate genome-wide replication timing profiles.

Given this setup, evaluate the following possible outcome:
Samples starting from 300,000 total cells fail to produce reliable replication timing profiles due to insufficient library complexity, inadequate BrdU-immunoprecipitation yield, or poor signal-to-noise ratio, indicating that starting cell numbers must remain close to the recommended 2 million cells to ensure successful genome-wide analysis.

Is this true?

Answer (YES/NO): NO